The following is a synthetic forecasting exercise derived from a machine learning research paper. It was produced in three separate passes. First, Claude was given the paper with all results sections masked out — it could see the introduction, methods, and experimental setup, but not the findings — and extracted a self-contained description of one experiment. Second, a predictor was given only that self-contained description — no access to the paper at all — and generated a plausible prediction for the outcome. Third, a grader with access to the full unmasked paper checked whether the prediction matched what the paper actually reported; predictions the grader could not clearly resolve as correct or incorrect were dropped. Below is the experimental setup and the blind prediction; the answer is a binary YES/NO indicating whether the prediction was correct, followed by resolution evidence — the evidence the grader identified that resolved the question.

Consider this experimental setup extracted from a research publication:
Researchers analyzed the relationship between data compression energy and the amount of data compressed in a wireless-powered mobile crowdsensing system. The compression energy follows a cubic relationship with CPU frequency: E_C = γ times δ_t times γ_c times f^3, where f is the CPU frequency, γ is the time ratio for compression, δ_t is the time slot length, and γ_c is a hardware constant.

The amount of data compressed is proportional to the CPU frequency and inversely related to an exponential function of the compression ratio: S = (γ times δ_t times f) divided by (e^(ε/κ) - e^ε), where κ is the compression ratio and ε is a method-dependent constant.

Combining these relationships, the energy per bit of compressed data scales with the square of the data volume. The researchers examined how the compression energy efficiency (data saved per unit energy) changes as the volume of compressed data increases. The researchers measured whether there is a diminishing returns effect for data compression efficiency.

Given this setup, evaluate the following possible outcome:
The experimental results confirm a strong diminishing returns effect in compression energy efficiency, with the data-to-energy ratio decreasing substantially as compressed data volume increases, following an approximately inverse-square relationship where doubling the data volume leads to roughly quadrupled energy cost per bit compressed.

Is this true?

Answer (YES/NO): YES